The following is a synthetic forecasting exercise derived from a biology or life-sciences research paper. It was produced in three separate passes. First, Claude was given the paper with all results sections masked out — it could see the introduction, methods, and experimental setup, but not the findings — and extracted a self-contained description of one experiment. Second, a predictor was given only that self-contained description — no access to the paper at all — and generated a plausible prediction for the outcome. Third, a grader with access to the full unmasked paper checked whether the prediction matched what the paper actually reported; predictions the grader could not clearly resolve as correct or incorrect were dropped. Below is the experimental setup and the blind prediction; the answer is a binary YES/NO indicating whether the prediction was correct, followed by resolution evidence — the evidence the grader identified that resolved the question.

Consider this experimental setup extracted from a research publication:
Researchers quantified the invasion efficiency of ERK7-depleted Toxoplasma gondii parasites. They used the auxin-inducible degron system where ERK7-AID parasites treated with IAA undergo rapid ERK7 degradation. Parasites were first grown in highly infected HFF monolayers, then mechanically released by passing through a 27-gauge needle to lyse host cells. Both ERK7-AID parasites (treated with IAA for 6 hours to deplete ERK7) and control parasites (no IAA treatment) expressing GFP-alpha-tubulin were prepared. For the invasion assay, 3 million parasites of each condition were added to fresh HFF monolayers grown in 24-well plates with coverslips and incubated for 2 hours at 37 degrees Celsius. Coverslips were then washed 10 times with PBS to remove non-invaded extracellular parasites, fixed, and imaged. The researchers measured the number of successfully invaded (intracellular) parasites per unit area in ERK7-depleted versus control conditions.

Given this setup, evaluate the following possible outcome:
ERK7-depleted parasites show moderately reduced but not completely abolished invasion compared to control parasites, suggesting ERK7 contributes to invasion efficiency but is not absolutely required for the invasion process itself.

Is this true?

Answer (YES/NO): NO